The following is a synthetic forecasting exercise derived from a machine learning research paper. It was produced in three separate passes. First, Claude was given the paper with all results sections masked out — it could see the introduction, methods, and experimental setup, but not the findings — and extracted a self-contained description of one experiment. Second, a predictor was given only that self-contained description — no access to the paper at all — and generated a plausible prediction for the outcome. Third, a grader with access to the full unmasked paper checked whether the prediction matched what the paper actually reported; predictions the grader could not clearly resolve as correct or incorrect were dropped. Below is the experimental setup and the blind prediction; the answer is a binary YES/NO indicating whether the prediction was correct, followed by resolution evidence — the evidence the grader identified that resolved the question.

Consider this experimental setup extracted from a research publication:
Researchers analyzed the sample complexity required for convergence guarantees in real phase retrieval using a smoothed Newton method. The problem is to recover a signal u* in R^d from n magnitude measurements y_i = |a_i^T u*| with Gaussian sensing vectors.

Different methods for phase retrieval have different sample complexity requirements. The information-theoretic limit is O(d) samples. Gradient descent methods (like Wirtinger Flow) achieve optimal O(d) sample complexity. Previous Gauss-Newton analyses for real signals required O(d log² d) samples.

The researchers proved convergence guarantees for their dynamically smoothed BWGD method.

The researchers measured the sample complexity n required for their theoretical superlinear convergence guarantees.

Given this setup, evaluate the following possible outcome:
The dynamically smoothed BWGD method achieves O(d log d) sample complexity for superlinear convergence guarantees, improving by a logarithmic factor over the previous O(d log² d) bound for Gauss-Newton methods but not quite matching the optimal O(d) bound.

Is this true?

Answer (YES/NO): NO